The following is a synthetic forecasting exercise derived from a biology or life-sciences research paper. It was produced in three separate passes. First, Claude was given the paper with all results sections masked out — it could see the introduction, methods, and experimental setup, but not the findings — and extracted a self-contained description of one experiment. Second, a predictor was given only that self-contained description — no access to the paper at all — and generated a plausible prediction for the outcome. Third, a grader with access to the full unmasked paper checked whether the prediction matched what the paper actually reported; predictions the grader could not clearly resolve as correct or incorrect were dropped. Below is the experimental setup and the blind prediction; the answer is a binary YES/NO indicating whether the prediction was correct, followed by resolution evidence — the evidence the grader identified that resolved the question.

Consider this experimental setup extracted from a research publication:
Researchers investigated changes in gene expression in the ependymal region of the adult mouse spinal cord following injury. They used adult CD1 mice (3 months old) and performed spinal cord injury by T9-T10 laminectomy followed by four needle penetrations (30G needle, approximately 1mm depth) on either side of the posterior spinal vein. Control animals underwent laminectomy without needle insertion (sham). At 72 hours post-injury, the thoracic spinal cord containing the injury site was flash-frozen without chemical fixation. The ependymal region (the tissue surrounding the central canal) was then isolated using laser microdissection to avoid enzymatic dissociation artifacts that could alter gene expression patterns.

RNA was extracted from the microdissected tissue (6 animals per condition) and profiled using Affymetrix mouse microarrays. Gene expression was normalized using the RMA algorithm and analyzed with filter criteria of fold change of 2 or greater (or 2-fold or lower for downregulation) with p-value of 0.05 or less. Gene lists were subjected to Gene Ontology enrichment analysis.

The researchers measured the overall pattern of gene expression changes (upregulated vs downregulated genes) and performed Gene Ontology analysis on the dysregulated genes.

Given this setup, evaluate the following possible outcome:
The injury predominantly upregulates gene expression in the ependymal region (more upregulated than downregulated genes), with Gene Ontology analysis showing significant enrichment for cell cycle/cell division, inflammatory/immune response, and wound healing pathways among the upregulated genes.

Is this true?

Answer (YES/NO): NO